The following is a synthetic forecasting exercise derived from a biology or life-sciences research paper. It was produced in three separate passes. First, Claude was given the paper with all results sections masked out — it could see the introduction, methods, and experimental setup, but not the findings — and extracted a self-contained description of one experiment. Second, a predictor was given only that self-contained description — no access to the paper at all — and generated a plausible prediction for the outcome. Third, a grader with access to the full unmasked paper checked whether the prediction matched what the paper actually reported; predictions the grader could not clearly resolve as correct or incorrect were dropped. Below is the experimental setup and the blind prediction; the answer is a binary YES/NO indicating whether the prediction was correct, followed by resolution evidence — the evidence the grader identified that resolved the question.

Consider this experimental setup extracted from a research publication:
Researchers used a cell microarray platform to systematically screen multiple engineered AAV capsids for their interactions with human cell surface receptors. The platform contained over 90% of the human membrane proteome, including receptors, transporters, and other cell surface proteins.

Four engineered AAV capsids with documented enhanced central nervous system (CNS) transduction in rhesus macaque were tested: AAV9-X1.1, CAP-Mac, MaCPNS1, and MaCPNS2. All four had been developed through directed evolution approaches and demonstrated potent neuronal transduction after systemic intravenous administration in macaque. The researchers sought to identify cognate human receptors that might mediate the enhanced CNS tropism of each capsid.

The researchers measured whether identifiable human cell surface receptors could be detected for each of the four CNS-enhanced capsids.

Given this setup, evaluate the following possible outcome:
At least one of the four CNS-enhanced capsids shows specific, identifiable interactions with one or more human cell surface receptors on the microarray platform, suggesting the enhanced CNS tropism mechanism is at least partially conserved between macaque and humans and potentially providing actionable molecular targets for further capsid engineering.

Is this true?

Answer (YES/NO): YES